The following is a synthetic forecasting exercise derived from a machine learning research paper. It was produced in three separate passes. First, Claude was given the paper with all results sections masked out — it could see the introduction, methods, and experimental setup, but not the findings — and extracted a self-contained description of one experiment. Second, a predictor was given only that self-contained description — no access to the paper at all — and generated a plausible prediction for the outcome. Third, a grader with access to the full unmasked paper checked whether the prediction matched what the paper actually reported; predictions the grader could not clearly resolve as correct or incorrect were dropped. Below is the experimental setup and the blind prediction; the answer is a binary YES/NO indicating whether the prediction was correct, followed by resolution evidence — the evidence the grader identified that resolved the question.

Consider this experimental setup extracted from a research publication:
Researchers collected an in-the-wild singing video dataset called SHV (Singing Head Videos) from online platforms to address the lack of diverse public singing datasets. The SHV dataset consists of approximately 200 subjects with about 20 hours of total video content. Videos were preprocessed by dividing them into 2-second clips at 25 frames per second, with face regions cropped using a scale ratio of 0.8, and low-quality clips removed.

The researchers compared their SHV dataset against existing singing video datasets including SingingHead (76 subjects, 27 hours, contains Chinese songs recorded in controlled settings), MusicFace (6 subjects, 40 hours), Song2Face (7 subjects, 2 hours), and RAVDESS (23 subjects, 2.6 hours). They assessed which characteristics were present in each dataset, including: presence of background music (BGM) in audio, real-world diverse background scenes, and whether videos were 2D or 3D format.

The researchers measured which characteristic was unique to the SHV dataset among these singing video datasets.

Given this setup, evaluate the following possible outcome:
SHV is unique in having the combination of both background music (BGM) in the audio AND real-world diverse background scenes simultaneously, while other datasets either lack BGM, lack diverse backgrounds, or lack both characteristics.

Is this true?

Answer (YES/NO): YES